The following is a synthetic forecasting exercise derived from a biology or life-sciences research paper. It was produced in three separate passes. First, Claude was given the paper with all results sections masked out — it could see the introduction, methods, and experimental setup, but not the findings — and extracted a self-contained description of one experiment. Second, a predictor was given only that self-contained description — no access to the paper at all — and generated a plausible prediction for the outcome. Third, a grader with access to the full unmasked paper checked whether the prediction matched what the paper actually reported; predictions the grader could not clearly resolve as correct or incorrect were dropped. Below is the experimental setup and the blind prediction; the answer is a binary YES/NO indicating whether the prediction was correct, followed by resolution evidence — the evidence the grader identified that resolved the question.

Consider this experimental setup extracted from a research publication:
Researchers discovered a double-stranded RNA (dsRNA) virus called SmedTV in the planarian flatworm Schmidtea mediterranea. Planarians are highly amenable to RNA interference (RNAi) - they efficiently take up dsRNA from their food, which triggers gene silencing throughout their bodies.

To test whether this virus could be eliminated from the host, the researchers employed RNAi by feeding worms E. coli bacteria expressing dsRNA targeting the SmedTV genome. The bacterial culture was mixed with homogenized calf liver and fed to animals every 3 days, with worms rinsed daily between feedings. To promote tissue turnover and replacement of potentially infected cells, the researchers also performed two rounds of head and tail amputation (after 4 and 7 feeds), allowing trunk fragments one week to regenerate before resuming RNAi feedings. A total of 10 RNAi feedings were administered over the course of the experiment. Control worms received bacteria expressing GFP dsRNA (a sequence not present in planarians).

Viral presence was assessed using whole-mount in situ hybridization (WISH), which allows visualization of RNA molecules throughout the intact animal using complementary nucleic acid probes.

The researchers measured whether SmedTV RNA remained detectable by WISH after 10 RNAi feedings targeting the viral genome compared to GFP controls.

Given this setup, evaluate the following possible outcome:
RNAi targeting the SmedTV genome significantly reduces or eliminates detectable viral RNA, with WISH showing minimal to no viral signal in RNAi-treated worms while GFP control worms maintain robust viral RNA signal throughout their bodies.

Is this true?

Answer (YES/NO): NO